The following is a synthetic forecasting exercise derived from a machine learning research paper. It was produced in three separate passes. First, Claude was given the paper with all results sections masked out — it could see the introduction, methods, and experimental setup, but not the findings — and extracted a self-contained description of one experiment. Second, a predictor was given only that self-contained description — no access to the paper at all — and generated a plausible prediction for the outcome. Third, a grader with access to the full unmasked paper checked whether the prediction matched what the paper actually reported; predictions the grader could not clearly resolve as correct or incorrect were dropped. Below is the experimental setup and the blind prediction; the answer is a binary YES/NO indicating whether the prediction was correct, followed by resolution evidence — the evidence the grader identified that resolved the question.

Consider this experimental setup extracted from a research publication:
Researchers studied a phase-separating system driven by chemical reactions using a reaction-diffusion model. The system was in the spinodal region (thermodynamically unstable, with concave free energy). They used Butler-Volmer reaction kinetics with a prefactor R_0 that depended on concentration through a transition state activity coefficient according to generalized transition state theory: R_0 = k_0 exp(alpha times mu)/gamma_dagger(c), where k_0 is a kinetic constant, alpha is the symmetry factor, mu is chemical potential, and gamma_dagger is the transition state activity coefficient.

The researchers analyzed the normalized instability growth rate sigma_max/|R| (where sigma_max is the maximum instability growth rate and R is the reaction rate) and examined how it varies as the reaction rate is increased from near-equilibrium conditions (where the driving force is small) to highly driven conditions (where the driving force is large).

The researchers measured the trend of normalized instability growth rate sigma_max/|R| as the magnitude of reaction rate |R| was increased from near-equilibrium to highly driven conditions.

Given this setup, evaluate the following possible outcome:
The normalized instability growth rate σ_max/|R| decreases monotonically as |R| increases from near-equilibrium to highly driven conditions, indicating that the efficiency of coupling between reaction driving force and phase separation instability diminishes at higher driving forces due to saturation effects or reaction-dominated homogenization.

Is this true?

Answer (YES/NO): YES